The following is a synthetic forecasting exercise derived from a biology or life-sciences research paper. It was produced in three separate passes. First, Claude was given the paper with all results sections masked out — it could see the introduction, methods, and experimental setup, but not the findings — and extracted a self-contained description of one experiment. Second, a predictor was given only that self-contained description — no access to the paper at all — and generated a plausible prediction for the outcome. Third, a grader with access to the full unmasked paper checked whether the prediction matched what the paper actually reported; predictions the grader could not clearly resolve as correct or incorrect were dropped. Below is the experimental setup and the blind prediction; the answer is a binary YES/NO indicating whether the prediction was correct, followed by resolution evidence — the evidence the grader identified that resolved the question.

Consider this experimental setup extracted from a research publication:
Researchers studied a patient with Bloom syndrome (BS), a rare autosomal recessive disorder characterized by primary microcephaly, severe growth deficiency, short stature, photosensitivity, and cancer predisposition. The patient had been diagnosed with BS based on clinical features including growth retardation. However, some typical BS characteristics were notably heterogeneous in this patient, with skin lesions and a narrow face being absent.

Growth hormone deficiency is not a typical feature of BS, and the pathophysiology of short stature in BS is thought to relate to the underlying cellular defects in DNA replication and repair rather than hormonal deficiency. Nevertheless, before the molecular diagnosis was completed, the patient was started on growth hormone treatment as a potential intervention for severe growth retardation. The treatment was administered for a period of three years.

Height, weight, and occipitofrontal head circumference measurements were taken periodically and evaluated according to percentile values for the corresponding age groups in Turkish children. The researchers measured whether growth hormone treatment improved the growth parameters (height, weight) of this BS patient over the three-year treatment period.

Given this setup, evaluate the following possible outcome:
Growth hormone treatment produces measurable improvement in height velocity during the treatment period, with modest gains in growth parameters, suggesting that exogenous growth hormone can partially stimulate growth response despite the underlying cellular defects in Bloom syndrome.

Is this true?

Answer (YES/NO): NO